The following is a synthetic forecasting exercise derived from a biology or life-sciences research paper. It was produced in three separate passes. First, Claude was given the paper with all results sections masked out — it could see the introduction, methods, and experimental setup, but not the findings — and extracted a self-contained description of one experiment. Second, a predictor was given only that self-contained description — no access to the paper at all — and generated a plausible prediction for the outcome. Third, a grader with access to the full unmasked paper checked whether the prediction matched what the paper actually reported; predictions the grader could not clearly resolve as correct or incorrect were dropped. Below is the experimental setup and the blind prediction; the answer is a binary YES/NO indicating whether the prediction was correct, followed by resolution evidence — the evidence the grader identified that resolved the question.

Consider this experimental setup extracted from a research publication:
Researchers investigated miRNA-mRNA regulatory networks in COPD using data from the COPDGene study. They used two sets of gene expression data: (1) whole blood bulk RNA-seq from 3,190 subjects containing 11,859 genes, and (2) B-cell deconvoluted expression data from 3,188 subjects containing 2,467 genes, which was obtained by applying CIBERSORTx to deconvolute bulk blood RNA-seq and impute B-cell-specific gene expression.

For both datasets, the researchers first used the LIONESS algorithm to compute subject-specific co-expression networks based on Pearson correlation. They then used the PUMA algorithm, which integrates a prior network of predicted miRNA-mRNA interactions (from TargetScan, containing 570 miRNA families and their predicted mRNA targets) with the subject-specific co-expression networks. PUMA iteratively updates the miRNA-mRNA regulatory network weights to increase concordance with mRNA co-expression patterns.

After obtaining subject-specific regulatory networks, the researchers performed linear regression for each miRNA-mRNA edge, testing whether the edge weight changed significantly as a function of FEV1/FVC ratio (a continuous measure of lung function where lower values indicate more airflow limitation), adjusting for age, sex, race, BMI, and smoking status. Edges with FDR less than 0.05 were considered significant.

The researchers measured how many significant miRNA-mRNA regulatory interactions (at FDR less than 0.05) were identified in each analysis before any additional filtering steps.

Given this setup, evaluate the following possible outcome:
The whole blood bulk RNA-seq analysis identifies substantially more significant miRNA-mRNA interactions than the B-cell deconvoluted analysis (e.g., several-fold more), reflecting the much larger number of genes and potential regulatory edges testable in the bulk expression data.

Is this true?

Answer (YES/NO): NO